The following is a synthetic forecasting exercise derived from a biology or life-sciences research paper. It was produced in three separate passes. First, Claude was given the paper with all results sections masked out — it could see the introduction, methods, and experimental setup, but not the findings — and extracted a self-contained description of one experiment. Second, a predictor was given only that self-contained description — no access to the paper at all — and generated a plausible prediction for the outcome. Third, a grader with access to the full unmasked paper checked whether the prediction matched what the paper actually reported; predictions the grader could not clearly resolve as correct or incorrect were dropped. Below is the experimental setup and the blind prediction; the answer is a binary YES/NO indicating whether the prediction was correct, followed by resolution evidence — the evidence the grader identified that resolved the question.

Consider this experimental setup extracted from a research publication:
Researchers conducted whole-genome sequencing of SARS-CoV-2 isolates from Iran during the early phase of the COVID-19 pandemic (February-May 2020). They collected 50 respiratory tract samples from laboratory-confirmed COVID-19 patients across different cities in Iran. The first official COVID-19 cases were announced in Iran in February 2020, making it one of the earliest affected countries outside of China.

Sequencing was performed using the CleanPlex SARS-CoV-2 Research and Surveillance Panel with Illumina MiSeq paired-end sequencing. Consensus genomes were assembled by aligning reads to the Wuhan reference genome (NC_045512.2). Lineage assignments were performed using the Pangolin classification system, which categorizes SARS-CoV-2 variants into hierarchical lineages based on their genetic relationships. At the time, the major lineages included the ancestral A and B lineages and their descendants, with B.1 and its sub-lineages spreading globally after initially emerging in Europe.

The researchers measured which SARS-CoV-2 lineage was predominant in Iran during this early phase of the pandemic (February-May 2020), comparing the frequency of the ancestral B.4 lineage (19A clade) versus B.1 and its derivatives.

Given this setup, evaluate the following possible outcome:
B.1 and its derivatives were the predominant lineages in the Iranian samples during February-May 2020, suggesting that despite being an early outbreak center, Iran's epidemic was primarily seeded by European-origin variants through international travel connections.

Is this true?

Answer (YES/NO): NO